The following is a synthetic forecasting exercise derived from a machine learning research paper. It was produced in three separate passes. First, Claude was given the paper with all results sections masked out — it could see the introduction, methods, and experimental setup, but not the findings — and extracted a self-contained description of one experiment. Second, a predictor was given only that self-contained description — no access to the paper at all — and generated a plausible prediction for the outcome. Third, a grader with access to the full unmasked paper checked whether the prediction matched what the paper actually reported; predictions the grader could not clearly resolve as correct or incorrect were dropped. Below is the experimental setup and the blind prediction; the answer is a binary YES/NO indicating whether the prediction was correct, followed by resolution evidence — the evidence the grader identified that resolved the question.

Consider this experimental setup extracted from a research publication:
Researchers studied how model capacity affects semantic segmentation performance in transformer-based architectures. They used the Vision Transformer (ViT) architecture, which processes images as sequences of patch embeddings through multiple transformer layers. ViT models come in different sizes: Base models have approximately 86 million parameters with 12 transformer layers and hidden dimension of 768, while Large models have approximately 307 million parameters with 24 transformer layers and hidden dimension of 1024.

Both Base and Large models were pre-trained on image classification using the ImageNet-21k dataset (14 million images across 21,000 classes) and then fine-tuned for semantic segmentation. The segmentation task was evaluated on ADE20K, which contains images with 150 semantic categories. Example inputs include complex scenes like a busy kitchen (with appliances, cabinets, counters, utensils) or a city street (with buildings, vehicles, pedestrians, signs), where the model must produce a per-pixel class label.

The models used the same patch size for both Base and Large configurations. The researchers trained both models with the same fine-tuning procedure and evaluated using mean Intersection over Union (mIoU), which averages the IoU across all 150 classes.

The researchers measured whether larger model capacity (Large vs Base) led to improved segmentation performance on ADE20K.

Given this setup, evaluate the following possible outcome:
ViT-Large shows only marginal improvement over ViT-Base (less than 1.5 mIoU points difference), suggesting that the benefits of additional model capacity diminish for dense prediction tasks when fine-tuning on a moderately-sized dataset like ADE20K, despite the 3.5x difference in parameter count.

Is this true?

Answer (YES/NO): NO